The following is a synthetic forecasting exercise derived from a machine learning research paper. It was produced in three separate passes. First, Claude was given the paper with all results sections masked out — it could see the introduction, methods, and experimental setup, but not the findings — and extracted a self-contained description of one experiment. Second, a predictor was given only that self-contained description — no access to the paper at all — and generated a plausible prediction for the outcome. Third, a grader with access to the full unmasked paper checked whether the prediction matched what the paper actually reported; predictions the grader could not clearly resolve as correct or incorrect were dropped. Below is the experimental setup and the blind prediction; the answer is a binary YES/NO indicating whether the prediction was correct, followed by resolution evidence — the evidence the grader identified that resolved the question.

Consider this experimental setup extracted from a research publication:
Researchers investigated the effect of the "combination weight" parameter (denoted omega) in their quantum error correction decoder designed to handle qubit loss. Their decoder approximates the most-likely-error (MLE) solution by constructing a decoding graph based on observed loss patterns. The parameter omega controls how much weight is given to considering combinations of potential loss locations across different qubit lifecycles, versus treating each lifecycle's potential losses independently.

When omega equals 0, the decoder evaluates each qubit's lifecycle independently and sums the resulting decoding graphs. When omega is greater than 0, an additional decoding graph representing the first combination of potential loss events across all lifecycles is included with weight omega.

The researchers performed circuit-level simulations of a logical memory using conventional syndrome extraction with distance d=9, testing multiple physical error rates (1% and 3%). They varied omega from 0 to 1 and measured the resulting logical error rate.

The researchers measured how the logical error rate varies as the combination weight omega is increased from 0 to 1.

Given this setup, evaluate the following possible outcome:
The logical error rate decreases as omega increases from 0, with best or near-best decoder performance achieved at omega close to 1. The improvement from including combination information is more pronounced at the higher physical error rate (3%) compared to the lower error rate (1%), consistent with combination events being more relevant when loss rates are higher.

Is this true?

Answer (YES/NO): NO